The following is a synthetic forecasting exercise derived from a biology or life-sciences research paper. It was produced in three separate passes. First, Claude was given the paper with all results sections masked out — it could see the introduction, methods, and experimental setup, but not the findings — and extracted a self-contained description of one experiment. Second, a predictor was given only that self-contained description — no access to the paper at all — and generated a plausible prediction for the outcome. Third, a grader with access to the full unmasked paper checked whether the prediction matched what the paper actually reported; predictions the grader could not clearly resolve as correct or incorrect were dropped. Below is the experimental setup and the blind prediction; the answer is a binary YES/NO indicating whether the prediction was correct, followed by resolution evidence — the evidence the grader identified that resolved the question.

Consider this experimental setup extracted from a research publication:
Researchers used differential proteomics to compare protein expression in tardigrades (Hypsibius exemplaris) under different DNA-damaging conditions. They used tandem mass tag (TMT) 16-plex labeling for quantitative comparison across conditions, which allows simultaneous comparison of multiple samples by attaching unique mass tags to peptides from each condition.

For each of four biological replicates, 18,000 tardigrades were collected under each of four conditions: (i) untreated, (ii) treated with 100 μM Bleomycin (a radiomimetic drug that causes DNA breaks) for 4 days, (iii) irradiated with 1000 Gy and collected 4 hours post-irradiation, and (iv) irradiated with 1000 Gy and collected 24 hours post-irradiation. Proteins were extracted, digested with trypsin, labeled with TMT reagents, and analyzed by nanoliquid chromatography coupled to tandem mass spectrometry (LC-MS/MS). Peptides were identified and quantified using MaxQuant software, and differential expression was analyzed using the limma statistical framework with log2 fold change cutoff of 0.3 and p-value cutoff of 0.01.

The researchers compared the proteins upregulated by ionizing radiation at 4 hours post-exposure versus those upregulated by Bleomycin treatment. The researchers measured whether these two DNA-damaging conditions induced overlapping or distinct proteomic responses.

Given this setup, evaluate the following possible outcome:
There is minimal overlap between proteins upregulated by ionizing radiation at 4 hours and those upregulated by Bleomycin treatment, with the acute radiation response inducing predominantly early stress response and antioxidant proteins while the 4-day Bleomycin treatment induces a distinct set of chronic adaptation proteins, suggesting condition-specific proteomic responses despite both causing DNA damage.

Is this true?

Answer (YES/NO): NO